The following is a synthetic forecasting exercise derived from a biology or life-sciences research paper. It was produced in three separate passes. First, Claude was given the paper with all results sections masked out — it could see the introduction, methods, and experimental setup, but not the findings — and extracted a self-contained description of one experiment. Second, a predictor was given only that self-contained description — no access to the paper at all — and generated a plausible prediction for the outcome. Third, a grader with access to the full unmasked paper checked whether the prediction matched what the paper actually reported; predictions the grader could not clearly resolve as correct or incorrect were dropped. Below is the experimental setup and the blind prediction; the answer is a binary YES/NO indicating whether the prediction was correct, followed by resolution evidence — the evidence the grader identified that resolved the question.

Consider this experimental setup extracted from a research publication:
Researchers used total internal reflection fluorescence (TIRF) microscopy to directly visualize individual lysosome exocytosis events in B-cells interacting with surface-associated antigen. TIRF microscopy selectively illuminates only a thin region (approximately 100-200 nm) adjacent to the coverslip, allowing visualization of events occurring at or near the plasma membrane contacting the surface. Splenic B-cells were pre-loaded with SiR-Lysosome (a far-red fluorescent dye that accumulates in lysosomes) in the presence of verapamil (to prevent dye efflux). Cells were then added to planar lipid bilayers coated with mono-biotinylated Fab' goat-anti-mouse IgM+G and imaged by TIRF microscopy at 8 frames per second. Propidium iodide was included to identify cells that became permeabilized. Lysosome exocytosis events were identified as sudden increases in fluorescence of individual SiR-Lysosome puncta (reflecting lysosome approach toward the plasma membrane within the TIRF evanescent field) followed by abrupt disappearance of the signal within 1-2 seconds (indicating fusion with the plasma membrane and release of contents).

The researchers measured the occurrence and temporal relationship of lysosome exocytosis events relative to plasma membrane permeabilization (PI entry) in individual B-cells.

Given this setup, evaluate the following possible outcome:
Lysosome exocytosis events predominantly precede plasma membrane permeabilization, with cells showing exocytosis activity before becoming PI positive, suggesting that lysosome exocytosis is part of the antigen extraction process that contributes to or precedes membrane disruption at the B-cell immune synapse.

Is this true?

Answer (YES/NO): NO